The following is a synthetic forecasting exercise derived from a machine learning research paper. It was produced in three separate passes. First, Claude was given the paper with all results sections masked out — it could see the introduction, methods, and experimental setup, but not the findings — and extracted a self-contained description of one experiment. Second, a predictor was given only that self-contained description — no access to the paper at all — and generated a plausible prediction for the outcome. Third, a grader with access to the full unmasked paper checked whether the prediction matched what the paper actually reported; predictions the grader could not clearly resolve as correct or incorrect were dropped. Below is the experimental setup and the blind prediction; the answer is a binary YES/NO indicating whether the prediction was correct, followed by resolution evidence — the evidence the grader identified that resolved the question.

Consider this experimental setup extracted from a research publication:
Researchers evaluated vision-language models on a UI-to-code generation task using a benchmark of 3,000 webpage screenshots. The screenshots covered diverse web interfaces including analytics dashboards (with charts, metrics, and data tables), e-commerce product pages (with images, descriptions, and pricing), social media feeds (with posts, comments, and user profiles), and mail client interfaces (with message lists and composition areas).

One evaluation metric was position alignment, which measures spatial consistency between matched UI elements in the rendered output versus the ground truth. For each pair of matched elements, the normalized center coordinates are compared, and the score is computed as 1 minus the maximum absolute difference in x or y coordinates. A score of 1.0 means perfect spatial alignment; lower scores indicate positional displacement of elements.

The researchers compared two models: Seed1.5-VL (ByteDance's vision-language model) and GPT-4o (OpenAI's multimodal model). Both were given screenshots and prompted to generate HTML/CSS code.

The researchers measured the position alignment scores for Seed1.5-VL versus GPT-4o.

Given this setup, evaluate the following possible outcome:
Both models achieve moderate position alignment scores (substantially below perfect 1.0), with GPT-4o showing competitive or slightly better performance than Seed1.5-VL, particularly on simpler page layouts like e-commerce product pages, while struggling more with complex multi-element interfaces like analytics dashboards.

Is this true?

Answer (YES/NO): NO